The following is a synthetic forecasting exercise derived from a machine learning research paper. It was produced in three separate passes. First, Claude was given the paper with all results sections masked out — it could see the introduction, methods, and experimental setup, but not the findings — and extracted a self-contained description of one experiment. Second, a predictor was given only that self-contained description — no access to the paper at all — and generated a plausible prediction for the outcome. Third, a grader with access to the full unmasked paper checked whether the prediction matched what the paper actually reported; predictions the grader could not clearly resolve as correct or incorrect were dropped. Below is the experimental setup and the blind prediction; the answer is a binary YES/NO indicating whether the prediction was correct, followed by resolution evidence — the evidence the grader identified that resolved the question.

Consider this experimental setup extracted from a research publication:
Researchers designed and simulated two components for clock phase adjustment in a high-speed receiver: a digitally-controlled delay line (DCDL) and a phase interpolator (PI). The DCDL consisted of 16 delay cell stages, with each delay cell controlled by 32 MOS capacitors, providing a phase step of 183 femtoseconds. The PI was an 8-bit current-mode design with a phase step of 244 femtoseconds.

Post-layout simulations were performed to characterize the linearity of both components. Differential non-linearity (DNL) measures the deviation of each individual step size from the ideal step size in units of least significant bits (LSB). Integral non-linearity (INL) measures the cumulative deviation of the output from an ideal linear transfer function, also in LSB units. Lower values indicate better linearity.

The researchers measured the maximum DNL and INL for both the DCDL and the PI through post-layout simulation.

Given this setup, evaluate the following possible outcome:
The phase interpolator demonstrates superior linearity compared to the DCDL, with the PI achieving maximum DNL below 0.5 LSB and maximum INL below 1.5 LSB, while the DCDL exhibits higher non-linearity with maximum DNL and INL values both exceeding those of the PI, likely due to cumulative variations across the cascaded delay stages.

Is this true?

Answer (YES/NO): NO